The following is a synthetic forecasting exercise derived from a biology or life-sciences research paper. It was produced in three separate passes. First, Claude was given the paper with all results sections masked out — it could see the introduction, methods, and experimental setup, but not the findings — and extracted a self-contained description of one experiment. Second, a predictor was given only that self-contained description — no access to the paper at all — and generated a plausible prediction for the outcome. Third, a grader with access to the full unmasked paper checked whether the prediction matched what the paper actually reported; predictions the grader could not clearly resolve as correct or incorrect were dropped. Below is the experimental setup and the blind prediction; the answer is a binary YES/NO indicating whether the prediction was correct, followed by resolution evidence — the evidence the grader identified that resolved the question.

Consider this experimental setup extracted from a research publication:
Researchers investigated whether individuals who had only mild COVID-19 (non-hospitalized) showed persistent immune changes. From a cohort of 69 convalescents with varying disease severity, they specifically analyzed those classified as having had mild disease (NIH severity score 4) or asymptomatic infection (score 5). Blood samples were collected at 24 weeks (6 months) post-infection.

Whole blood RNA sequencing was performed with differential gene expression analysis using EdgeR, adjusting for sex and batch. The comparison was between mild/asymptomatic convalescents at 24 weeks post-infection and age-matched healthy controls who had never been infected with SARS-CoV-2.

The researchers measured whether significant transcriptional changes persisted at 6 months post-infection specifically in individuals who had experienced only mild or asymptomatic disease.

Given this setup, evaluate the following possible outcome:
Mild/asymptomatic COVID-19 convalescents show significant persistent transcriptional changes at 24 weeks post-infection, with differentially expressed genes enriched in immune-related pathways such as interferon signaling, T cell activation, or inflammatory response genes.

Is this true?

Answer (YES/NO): YES